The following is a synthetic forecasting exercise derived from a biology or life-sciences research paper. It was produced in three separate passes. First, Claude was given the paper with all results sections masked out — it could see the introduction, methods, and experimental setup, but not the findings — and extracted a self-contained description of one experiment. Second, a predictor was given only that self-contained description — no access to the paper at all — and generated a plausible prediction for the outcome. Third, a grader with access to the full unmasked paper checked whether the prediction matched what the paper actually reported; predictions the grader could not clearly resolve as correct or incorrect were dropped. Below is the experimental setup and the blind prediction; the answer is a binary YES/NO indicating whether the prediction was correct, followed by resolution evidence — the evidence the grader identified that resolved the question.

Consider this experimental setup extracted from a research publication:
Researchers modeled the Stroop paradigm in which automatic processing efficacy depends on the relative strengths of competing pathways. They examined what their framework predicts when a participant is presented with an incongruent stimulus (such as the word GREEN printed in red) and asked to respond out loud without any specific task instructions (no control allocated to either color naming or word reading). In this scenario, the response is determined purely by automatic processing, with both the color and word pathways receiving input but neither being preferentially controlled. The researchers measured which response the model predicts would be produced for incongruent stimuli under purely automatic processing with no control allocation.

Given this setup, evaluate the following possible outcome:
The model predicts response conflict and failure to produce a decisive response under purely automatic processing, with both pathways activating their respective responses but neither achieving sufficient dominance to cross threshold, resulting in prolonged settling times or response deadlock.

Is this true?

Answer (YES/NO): NO